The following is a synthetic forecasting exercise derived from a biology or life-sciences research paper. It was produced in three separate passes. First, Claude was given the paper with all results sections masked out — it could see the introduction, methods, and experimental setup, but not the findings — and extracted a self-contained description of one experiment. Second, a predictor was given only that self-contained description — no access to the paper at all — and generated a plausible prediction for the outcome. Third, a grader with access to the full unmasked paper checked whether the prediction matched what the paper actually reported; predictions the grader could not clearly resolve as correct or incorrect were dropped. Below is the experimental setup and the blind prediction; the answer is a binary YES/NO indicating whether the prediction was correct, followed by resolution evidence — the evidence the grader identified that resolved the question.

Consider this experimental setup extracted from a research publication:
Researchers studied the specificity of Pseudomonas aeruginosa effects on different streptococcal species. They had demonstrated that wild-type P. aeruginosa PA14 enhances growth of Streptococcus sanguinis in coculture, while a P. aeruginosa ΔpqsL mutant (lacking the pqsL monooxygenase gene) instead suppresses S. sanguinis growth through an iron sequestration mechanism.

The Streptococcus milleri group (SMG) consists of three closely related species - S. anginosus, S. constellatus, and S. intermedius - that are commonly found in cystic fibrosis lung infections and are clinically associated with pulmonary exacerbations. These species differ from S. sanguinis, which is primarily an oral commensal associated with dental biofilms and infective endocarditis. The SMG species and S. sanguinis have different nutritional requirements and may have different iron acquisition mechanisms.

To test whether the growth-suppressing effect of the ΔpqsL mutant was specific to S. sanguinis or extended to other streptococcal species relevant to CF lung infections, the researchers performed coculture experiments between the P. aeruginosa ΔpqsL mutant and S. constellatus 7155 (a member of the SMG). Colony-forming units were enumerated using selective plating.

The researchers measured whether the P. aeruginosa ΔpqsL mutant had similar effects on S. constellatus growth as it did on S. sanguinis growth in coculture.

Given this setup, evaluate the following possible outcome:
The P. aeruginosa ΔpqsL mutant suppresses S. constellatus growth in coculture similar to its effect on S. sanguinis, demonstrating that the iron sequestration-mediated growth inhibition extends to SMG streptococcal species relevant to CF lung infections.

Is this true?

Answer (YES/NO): NO